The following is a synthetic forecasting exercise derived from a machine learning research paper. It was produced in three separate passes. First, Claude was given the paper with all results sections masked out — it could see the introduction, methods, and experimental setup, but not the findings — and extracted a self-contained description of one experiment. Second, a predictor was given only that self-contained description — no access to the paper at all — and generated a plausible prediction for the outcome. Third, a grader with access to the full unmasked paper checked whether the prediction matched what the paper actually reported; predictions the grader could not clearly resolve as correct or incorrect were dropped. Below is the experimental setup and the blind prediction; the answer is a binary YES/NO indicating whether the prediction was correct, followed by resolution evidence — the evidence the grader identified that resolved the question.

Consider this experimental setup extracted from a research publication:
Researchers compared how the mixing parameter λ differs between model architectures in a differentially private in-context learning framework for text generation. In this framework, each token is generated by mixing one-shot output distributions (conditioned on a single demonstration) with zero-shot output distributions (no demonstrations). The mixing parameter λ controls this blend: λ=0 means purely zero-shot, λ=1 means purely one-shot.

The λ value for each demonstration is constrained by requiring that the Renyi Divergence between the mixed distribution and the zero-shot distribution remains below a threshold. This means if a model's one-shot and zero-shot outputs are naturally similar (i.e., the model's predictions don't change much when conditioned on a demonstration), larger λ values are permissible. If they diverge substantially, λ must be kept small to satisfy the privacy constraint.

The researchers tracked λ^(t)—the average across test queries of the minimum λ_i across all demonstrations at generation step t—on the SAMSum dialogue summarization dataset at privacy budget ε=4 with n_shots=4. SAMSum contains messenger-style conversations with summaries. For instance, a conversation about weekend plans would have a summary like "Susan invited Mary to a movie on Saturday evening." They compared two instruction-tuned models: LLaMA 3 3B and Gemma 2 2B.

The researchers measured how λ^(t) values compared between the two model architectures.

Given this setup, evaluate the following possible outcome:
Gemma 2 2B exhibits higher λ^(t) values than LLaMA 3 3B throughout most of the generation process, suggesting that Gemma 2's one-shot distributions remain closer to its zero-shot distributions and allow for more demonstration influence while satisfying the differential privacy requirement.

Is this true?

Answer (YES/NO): YES